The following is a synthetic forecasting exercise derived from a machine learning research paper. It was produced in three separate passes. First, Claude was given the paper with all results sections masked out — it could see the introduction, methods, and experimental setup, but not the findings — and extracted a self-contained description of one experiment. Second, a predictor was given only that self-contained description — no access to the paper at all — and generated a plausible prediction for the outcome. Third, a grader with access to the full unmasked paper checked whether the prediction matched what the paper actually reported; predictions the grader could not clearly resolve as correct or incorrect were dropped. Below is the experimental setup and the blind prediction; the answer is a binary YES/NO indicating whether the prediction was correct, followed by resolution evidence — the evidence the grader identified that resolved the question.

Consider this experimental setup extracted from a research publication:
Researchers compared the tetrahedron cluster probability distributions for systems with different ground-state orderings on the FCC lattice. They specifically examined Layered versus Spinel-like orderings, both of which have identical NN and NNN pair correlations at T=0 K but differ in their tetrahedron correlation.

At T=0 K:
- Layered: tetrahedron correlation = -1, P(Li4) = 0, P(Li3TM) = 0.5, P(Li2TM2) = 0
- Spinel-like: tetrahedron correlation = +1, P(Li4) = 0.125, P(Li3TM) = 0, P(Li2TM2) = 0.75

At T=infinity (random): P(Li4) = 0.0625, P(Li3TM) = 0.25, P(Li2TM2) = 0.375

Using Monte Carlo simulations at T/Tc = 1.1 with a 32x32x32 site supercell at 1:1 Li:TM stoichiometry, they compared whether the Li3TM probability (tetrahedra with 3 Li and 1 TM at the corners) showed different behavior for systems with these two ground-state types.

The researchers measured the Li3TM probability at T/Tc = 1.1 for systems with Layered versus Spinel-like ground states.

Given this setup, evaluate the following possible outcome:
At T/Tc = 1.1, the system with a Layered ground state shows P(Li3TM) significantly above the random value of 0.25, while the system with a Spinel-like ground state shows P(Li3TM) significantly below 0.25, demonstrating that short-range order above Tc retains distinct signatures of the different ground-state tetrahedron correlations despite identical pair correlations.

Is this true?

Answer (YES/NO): YES